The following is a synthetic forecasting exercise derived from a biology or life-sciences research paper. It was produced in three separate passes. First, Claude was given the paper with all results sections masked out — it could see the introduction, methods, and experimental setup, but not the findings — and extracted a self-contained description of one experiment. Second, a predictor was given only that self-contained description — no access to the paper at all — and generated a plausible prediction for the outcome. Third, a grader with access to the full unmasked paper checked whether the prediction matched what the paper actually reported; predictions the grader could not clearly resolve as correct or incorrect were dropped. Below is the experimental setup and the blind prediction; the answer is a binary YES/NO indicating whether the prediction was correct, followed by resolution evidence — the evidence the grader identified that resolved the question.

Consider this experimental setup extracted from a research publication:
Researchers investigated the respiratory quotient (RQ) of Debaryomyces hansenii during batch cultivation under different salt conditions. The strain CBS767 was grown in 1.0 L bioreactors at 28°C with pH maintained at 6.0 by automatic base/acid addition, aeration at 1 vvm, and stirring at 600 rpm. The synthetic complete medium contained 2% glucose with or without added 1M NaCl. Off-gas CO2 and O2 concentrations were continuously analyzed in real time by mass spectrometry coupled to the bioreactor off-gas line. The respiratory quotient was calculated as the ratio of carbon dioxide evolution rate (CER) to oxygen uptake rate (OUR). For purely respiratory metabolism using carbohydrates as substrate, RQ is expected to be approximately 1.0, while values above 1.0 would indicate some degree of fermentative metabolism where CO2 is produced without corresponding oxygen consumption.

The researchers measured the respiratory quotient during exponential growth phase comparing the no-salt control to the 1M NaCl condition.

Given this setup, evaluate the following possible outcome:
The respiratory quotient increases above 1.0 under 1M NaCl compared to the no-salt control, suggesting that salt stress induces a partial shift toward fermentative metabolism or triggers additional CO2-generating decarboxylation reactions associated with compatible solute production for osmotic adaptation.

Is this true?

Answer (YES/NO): NO